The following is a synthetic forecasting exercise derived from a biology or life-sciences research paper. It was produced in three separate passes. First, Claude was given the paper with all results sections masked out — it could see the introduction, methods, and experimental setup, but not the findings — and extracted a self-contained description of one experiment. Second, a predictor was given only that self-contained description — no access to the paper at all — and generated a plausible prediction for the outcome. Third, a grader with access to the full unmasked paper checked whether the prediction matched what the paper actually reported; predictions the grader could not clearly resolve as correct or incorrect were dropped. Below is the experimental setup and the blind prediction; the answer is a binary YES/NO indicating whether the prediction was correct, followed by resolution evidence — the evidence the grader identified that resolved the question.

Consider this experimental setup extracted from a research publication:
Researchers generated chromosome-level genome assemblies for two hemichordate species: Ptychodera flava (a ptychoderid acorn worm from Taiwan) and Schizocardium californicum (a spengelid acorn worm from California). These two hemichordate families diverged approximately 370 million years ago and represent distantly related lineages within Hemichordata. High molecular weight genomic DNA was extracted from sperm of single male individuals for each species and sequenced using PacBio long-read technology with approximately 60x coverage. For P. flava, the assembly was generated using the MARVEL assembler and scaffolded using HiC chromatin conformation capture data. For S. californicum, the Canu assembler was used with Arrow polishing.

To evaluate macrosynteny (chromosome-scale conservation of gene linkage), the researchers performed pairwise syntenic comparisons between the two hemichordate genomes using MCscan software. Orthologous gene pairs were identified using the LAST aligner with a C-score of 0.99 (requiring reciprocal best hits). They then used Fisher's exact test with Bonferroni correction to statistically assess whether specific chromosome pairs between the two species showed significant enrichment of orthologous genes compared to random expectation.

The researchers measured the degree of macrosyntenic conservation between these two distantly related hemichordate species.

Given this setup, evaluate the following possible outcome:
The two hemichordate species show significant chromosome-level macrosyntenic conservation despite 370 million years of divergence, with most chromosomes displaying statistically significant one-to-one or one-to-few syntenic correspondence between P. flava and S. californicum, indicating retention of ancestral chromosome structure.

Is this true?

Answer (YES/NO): YES